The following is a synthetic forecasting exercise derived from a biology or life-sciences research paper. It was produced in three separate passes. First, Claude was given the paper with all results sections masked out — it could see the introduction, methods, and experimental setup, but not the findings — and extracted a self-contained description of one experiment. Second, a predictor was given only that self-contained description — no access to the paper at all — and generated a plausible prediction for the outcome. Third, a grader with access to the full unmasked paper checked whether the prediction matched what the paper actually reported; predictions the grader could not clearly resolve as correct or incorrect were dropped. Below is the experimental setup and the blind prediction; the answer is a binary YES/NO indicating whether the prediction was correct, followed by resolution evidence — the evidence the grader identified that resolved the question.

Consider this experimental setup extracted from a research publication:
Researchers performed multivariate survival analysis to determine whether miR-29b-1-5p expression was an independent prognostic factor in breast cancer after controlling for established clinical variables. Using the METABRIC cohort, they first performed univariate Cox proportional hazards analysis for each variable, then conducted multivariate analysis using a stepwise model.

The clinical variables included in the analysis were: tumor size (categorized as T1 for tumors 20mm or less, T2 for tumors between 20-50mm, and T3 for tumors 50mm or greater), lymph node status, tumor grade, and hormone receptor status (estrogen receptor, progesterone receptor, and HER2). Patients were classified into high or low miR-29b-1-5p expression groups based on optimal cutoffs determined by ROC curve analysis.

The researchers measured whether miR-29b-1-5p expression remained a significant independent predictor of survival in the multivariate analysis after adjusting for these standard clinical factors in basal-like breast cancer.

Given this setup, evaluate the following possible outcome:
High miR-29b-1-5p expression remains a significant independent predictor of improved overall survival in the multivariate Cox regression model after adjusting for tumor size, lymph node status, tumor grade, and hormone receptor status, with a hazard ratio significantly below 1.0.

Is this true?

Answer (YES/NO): YES